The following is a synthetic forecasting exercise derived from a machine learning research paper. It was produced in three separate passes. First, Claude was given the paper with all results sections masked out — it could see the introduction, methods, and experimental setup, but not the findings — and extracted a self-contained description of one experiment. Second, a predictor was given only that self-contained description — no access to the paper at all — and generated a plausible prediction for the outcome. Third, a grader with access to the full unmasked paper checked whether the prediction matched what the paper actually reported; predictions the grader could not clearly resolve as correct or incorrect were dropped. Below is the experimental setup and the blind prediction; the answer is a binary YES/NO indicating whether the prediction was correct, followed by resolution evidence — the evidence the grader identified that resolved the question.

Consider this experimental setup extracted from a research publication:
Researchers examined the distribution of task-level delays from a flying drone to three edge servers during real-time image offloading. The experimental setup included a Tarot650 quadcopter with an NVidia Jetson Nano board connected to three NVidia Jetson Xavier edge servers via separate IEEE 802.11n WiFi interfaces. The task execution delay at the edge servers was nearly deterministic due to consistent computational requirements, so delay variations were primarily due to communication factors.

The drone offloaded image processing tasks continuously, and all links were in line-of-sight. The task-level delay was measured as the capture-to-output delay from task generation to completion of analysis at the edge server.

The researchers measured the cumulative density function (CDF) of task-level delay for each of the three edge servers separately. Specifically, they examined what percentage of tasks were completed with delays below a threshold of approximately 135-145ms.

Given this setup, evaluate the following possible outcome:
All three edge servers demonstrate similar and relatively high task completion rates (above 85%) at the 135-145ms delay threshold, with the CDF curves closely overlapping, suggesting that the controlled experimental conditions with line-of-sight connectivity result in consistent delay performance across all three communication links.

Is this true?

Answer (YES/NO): NO